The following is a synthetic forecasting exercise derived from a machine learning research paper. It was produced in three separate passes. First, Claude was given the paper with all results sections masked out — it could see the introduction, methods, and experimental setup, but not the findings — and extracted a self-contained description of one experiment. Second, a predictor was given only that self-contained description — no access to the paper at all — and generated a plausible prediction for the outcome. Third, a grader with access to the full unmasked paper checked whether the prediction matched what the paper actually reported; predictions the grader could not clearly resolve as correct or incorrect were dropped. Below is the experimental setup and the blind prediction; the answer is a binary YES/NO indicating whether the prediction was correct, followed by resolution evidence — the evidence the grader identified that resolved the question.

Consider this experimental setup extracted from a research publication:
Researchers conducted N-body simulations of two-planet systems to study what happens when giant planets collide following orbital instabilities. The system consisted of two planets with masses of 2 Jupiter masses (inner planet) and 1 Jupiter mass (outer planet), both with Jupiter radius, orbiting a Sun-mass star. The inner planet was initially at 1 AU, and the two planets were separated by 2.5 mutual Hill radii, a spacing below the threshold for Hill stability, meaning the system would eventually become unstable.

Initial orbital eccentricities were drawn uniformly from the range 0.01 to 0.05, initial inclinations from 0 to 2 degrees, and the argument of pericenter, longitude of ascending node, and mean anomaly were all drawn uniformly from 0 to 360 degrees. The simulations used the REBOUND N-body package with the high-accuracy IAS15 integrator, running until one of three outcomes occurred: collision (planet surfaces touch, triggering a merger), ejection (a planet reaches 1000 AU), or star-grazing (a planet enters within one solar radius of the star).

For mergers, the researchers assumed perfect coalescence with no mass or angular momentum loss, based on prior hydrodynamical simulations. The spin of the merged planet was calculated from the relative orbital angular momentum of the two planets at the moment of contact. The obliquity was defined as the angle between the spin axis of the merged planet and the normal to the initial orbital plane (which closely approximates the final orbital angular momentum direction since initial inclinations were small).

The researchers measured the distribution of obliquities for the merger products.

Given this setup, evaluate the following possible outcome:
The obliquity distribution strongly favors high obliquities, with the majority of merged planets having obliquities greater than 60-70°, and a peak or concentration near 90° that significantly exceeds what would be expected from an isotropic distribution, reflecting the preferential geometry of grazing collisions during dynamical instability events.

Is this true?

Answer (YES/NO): NO